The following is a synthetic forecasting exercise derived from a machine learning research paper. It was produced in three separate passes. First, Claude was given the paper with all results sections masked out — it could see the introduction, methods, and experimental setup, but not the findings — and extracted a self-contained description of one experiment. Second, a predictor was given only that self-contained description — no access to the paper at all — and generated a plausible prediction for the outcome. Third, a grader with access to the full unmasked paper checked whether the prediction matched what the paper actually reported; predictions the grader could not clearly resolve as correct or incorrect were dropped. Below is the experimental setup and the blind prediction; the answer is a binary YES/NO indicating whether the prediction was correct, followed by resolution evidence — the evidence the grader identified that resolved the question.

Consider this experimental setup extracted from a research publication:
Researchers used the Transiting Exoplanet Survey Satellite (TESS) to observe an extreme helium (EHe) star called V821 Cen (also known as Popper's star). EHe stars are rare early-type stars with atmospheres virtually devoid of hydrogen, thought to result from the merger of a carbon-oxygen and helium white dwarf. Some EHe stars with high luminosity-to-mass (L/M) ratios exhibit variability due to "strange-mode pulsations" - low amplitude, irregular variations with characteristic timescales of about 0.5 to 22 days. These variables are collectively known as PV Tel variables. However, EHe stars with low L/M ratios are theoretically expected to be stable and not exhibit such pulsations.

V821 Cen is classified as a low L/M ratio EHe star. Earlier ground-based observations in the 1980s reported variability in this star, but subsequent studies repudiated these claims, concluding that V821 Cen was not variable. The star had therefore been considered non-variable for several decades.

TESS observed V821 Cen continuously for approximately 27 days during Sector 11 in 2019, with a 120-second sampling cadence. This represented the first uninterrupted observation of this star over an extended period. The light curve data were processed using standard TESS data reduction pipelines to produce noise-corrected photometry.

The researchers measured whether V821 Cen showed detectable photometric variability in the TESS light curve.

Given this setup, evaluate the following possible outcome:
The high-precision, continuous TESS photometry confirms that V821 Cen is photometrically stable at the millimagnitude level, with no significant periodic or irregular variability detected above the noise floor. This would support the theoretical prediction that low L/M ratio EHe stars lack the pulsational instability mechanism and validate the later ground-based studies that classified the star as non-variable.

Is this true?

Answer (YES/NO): NO